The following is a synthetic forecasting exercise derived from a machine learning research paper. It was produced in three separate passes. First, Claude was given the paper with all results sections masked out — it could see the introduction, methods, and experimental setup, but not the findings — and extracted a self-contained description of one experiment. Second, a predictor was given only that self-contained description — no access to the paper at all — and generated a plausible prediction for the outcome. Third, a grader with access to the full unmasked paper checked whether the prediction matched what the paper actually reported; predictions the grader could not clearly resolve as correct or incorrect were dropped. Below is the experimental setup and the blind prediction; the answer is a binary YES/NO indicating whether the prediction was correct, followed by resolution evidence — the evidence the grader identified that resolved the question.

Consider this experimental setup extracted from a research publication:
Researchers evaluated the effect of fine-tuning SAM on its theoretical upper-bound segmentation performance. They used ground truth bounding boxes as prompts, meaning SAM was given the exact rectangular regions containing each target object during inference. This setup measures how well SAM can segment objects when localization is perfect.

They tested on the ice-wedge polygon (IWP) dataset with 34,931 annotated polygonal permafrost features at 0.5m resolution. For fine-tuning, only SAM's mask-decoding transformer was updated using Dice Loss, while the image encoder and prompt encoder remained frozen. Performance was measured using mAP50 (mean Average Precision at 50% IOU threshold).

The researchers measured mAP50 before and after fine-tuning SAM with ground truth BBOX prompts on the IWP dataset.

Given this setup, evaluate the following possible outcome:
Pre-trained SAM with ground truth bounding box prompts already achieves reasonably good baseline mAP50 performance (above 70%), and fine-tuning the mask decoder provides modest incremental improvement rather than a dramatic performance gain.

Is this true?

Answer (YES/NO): NO